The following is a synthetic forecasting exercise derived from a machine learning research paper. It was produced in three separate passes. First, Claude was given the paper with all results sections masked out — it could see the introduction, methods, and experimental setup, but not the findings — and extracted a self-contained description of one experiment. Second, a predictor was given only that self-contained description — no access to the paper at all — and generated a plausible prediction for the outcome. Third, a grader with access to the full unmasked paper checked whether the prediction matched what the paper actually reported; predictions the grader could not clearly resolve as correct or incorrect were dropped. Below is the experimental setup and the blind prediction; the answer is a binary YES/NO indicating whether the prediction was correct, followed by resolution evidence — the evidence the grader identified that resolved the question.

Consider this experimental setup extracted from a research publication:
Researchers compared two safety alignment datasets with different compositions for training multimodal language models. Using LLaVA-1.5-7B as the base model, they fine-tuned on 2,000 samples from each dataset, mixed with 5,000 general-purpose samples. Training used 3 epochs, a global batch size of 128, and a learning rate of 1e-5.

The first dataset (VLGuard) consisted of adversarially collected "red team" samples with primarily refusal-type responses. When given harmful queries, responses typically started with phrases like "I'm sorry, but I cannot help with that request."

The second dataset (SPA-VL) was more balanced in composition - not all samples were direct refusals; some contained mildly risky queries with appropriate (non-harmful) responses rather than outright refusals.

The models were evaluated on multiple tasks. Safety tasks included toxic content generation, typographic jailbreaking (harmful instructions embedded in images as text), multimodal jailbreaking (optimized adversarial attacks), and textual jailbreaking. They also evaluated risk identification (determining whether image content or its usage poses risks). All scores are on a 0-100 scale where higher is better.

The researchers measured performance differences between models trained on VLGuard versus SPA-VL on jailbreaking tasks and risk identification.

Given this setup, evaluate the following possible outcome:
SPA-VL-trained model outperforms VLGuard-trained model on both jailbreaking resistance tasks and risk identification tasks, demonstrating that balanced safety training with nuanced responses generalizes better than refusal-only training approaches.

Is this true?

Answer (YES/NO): NO